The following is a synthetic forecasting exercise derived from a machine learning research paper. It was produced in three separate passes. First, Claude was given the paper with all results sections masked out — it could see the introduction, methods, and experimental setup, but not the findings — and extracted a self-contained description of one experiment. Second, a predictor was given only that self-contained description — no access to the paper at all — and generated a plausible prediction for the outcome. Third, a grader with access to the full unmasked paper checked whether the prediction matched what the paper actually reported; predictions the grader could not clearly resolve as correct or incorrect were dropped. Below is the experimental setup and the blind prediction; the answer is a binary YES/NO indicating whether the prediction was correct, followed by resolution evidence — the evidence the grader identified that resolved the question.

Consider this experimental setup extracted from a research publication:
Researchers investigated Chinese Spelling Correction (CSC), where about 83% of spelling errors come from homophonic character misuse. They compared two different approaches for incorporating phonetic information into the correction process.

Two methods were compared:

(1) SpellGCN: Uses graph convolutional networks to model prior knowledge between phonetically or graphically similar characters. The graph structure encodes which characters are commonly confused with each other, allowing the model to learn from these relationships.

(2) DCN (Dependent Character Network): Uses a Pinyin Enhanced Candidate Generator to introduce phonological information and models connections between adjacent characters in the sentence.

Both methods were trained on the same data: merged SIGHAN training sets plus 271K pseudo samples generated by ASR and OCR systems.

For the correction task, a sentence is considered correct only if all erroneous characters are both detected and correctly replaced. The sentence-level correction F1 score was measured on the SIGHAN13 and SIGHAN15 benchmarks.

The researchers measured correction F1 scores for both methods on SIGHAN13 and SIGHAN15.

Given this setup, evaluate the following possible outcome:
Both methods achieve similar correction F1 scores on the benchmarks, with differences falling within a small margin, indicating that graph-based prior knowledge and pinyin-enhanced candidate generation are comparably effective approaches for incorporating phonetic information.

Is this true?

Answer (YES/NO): NO